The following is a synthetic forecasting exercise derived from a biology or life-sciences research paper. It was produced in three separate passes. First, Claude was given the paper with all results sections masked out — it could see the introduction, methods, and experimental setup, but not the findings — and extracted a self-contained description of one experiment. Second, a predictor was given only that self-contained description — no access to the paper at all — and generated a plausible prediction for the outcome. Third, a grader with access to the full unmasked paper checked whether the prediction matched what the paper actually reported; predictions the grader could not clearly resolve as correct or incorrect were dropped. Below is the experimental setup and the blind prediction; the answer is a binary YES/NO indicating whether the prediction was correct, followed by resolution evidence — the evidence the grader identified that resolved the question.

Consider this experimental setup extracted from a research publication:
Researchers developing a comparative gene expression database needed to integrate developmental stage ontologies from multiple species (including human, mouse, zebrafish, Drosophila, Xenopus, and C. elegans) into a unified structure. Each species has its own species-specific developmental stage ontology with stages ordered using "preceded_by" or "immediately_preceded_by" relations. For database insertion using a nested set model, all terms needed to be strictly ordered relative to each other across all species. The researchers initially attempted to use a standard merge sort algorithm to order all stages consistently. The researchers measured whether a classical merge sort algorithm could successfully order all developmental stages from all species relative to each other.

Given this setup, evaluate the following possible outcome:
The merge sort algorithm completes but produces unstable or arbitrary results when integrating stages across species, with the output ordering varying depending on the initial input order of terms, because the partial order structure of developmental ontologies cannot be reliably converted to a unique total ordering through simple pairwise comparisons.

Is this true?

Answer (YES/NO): NO